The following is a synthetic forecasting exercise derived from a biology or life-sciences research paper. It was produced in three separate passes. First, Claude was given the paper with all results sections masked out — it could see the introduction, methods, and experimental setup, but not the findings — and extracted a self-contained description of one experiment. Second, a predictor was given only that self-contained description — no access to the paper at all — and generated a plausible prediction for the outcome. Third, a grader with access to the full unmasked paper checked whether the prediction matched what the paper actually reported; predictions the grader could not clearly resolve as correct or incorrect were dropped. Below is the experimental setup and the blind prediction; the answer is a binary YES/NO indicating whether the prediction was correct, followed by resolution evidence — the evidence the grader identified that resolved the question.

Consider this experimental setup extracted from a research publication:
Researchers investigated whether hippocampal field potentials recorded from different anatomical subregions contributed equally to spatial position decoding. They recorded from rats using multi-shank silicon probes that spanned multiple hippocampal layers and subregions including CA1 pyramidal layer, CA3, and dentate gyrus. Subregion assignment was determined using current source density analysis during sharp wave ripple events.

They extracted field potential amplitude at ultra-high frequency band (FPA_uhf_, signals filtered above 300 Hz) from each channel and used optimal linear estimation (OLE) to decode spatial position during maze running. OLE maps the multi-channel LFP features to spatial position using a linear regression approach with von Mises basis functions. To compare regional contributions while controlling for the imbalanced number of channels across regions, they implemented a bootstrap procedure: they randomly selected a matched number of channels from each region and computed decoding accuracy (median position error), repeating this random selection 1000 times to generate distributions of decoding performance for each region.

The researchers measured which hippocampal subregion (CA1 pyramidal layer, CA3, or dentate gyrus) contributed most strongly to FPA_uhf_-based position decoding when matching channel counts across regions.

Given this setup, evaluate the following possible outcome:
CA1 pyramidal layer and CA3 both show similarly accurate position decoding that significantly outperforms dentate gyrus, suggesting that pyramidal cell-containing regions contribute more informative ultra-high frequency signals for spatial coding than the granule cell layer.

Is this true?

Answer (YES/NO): YES